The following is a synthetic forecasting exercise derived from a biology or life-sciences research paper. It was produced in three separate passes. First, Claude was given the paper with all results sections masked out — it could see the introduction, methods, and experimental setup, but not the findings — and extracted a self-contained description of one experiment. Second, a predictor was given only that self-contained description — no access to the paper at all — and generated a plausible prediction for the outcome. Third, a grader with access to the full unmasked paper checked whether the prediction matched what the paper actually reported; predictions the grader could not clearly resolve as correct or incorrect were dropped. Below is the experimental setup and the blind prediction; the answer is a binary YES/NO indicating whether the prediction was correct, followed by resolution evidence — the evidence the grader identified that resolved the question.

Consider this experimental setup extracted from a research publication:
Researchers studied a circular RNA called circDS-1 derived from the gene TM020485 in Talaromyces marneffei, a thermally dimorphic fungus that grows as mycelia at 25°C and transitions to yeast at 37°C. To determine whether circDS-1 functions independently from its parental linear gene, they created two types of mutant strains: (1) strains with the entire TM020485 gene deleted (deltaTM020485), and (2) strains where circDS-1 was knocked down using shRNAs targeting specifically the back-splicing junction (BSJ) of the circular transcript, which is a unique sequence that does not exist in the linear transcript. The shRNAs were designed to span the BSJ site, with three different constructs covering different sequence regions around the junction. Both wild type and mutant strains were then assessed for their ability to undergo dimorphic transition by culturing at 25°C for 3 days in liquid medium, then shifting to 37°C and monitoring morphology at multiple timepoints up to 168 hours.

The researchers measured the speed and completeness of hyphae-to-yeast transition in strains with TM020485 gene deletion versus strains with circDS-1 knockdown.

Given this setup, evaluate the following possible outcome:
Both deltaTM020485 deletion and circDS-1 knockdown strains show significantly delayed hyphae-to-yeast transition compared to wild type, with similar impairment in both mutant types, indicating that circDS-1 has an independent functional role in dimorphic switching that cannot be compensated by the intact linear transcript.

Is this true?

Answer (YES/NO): YES